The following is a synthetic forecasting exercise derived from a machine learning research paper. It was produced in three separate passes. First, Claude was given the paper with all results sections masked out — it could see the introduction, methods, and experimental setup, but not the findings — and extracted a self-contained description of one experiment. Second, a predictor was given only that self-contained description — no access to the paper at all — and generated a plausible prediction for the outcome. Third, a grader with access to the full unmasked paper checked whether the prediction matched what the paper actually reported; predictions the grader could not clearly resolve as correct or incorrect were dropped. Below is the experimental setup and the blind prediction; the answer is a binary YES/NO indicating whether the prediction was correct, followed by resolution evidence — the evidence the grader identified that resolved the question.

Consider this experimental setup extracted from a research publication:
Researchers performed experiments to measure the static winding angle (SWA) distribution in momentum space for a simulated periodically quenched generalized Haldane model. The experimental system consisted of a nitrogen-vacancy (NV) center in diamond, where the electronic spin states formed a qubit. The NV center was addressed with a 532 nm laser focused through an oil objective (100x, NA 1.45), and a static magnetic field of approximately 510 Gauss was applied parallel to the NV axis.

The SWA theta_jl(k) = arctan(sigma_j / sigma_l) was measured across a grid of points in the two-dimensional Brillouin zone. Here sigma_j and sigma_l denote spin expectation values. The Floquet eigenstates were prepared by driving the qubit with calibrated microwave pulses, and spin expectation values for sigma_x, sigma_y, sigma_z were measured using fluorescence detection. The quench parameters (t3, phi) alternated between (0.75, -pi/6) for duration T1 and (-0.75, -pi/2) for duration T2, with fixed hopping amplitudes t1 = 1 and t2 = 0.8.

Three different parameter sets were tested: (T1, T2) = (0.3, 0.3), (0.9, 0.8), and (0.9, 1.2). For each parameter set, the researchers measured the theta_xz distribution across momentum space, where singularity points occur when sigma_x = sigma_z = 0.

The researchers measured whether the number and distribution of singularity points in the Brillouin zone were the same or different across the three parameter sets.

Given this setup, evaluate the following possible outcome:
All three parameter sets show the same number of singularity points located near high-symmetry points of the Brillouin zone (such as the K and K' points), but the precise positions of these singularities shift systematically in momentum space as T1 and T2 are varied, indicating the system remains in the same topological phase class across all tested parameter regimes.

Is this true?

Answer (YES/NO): NO